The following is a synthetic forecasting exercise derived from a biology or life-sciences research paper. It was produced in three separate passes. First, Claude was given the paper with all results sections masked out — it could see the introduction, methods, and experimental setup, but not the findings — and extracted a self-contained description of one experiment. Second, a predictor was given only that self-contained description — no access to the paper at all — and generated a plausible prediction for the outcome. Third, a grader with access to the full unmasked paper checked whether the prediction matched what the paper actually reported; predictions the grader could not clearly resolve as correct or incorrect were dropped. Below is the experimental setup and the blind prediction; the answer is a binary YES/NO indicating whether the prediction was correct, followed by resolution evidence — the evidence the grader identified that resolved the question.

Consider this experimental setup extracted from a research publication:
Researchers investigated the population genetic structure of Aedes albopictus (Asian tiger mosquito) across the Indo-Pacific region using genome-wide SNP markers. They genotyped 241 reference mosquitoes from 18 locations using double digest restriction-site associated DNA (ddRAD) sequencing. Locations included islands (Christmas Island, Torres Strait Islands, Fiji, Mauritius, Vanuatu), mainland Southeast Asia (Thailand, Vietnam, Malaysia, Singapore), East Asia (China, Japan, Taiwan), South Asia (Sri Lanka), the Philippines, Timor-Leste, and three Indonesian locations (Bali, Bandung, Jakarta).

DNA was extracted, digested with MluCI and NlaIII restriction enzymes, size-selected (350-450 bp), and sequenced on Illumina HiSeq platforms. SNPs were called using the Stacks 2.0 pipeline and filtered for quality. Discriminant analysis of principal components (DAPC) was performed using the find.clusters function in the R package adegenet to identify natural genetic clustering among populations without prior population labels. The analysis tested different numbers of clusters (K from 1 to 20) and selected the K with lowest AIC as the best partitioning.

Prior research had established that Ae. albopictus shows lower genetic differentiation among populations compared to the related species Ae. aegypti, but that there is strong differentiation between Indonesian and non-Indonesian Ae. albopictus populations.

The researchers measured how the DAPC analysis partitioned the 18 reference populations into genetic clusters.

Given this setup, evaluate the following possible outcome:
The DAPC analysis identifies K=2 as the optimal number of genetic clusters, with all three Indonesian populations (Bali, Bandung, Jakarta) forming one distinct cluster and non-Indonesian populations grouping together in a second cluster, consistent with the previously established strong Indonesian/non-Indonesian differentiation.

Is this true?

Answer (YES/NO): NO